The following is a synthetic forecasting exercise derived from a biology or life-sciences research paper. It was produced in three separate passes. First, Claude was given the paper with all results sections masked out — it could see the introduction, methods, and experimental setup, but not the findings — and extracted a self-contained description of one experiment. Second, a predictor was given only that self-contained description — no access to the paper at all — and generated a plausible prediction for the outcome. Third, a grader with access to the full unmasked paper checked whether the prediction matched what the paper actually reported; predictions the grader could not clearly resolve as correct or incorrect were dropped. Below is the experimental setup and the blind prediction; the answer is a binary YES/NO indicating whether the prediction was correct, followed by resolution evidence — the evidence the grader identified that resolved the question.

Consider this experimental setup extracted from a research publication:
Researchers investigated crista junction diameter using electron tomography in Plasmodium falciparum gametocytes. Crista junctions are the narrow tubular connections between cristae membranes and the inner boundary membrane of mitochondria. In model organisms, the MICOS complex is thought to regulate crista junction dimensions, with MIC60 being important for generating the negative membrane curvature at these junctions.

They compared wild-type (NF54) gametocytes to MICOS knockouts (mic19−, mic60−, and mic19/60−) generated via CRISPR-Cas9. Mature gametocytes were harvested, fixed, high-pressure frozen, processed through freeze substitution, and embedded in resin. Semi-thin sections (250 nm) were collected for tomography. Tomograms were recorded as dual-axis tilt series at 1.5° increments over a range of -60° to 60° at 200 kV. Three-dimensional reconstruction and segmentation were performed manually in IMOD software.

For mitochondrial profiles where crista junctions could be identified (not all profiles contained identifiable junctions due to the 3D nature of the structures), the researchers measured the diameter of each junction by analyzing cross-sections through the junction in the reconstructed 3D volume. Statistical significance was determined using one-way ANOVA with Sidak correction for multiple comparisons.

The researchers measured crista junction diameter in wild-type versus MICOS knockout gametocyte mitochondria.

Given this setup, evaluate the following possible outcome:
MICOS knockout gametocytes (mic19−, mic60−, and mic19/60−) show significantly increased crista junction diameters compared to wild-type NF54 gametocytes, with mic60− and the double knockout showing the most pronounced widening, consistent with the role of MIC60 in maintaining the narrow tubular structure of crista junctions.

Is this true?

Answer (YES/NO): NO